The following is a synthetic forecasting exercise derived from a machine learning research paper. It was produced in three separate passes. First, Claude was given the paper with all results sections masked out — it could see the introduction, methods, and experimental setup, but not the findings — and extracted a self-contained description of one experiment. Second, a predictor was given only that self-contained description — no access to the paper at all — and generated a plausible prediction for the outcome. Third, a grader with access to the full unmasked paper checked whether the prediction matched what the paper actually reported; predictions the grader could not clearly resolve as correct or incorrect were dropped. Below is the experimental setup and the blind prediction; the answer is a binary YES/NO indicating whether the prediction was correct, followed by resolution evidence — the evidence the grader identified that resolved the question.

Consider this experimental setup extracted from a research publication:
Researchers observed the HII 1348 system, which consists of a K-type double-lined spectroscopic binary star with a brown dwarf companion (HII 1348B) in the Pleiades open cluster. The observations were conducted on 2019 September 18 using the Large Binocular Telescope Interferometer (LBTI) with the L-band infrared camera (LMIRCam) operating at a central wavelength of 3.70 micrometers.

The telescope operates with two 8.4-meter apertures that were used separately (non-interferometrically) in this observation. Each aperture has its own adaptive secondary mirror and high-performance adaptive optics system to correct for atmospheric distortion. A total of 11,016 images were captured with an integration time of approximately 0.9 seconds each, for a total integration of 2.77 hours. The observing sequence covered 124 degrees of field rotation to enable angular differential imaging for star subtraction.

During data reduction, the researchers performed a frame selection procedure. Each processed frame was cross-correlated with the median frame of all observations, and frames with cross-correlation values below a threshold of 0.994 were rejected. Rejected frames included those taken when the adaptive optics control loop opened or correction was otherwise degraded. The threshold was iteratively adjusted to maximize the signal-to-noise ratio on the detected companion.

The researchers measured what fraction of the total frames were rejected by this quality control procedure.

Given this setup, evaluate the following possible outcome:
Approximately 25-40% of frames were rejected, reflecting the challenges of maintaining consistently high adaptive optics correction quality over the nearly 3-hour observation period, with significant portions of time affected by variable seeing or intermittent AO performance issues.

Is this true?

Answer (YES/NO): NO